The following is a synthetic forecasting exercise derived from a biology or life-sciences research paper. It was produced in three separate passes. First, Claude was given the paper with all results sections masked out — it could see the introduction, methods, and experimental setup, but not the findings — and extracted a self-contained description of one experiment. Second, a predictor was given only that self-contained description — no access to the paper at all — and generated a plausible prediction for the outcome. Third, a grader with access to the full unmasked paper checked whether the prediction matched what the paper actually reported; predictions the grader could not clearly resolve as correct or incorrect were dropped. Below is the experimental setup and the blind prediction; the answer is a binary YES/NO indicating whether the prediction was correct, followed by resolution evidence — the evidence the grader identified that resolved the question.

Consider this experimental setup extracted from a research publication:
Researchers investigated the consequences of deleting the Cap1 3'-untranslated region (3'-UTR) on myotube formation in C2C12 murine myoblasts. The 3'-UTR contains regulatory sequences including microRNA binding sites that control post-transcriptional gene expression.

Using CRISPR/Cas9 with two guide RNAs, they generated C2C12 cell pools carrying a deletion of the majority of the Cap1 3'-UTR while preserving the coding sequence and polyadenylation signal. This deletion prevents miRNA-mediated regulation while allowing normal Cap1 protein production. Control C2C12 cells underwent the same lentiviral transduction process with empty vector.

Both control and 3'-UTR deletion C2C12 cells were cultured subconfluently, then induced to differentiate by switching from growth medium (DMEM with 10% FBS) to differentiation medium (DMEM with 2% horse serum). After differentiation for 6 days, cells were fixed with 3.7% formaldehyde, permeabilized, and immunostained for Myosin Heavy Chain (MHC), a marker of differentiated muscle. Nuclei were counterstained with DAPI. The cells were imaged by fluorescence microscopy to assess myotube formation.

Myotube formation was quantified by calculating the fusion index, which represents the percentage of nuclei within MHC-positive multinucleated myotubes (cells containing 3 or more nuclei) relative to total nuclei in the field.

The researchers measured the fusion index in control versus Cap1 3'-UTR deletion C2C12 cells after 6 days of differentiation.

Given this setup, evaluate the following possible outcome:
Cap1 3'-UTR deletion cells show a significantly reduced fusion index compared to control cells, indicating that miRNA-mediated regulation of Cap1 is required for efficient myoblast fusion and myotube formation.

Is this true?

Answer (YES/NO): YES